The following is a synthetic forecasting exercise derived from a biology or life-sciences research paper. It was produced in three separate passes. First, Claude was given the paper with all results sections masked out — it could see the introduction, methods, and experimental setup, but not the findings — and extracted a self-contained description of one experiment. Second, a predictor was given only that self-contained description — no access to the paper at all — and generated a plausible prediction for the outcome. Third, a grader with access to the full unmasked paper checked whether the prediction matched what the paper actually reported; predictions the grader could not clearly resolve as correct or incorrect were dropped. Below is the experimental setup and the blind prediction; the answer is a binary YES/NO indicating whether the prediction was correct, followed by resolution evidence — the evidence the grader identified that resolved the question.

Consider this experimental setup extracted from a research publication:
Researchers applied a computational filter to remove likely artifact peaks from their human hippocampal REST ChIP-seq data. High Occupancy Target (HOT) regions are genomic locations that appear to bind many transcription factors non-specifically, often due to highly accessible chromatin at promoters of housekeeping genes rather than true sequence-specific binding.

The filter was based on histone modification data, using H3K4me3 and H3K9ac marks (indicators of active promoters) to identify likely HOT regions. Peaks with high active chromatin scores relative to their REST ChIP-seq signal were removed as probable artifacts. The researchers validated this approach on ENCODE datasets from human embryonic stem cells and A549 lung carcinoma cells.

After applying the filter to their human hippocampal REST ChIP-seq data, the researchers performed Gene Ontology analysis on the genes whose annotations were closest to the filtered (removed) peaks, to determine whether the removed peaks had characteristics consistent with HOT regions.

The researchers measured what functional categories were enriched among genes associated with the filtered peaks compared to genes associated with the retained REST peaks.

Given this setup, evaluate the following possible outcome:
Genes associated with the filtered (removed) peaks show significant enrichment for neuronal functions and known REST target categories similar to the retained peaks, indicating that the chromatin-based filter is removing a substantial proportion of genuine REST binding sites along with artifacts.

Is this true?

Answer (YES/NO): NO